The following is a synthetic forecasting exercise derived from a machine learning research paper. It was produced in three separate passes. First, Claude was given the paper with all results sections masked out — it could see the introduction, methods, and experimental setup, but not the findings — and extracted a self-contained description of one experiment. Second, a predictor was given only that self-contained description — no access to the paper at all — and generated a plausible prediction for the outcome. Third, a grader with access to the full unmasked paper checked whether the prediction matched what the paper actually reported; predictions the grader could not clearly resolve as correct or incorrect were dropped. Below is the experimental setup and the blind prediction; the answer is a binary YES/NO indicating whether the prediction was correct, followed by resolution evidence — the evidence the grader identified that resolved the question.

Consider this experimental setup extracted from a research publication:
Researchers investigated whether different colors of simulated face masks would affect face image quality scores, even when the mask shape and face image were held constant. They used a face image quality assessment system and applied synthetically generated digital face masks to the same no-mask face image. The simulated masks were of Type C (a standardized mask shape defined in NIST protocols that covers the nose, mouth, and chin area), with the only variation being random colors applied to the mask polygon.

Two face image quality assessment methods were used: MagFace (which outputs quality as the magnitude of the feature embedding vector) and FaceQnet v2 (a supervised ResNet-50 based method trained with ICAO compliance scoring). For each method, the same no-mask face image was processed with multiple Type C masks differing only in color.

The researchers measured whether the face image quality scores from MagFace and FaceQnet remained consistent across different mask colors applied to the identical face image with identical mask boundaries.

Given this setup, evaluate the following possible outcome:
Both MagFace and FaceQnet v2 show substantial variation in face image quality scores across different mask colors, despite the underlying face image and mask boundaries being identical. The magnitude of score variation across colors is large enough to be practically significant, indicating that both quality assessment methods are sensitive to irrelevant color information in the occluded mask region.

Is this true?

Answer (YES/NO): NO